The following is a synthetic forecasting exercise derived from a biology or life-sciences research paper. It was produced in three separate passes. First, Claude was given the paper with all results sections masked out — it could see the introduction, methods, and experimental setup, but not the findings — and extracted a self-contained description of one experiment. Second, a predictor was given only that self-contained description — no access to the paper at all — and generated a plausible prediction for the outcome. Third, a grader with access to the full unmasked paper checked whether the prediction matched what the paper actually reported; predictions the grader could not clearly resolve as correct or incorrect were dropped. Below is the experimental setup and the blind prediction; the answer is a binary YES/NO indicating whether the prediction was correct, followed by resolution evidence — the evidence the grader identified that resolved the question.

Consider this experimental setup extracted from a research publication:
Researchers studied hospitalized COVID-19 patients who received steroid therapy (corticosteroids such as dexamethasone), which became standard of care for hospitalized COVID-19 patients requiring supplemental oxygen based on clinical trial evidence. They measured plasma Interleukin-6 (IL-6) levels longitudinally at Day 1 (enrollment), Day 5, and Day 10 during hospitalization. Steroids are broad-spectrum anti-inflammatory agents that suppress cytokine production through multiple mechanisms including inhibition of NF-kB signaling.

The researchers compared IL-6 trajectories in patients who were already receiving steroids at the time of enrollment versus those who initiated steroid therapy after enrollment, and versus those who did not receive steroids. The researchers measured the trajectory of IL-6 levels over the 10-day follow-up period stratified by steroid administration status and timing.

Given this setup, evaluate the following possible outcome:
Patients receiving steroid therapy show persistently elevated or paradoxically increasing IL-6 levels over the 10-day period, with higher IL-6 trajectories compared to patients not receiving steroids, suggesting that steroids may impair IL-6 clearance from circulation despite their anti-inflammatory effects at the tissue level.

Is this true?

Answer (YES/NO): NO